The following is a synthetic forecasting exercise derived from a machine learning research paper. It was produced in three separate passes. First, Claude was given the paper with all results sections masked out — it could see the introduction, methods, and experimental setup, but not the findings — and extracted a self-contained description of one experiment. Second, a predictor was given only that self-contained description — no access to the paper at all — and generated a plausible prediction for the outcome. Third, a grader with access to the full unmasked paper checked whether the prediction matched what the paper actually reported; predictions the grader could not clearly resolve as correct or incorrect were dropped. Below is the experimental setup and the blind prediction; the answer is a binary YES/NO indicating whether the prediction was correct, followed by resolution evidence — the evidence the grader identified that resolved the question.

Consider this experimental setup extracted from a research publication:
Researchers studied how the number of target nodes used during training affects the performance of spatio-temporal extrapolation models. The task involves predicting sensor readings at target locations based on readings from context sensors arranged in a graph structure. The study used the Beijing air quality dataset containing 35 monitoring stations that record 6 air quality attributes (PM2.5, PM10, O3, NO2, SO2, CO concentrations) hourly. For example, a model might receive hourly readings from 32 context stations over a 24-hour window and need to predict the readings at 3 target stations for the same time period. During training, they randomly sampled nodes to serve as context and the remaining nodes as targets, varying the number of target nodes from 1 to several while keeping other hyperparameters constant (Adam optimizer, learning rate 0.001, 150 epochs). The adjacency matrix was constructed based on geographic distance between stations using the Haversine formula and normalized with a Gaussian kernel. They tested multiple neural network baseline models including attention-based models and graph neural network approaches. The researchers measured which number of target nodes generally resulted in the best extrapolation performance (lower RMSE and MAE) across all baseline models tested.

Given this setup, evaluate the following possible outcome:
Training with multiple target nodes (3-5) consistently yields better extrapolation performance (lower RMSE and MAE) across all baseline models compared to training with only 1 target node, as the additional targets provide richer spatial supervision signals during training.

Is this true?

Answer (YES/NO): NO